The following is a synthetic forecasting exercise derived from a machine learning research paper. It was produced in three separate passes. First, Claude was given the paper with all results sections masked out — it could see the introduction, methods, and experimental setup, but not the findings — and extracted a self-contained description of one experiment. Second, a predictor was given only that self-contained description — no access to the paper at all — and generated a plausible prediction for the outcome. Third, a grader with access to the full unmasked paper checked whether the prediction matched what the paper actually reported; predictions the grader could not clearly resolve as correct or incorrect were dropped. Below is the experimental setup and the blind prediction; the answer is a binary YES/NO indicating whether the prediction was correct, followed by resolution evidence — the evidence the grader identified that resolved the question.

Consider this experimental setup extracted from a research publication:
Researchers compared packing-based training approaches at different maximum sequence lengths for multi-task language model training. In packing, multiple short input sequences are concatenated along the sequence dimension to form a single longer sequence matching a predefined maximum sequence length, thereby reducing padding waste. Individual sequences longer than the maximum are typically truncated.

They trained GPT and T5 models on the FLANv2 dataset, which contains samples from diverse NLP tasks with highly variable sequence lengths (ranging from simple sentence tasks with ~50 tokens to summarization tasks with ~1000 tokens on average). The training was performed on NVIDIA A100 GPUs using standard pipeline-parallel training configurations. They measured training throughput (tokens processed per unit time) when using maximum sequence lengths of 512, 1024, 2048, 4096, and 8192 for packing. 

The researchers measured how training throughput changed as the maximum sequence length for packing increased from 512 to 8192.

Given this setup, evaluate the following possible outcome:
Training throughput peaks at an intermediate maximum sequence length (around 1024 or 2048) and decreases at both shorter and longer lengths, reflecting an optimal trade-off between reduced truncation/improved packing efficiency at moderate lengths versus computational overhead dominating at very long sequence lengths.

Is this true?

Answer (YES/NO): NO